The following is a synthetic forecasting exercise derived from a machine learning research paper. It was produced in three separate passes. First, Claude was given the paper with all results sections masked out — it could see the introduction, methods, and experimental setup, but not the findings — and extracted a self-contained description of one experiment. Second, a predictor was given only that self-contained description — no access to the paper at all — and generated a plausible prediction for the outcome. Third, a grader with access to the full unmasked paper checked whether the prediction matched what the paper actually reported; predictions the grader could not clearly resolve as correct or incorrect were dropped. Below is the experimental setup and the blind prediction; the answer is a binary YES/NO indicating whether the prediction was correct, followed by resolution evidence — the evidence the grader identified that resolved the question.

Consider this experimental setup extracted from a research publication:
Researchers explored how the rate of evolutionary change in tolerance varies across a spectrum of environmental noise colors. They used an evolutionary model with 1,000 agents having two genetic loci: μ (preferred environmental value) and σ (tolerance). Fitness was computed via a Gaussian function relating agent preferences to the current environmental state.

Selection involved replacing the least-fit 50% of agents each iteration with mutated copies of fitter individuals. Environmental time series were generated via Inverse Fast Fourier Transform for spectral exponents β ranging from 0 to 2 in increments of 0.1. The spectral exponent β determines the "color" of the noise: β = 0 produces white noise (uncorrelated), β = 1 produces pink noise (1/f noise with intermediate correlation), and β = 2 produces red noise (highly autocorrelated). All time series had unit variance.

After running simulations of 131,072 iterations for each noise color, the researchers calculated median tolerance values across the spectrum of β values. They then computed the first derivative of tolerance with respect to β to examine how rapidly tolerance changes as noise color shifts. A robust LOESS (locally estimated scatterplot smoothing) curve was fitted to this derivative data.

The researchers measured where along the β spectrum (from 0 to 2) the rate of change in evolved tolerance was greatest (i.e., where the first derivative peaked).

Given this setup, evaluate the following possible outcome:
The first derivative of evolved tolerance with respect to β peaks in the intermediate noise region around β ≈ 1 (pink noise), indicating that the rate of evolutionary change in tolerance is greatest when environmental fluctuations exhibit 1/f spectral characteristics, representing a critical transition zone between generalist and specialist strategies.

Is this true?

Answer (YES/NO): YES